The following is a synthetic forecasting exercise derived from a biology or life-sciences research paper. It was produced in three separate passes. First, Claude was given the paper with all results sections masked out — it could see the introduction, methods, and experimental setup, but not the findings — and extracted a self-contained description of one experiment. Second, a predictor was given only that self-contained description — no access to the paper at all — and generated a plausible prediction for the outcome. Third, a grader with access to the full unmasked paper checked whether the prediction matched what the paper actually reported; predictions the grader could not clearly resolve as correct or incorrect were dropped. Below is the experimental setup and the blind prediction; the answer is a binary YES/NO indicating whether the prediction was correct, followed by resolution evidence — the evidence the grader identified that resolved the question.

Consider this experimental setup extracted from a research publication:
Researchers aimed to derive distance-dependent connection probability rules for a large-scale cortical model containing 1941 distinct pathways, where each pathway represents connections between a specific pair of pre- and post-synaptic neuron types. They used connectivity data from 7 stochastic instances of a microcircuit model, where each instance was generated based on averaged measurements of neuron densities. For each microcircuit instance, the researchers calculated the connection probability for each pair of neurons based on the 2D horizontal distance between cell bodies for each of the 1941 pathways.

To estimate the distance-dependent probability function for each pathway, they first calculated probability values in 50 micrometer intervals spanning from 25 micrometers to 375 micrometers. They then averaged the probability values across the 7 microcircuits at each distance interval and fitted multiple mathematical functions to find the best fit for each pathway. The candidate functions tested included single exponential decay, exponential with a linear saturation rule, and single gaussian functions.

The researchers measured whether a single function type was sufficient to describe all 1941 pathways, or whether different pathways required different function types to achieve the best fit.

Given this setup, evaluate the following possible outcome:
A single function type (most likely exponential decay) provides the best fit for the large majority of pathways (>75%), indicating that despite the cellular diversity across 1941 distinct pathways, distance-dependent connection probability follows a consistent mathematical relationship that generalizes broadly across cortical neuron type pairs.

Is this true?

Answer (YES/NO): NO